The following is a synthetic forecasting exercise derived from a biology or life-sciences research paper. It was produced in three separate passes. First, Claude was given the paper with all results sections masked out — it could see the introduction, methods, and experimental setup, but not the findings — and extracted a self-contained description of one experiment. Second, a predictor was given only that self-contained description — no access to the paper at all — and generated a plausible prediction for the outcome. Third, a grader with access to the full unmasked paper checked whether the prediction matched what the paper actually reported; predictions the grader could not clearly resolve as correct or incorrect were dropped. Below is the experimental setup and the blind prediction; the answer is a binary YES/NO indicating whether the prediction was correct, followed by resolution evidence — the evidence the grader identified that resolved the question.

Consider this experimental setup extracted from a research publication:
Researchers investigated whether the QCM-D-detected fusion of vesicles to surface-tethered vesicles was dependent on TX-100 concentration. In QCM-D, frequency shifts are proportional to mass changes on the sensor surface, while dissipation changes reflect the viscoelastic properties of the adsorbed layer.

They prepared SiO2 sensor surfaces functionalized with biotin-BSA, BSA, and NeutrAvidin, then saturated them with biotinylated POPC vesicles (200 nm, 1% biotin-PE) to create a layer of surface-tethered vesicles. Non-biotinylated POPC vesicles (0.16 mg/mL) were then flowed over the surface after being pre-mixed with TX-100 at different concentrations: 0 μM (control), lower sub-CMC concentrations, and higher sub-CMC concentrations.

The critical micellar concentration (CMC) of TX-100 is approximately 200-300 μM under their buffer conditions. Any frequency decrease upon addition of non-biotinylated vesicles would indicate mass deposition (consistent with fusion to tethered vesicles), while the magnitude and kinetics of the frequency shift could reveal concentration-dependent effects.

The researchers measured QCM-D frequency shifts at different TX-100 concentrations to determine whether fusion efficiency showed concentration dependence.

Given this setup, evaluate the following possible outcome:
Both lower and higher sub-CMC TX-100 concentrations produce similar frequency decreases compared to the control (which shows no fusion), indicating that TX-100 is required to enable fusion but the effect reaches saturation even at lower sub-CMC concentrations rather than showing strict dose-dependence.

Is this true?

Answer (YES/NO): NO